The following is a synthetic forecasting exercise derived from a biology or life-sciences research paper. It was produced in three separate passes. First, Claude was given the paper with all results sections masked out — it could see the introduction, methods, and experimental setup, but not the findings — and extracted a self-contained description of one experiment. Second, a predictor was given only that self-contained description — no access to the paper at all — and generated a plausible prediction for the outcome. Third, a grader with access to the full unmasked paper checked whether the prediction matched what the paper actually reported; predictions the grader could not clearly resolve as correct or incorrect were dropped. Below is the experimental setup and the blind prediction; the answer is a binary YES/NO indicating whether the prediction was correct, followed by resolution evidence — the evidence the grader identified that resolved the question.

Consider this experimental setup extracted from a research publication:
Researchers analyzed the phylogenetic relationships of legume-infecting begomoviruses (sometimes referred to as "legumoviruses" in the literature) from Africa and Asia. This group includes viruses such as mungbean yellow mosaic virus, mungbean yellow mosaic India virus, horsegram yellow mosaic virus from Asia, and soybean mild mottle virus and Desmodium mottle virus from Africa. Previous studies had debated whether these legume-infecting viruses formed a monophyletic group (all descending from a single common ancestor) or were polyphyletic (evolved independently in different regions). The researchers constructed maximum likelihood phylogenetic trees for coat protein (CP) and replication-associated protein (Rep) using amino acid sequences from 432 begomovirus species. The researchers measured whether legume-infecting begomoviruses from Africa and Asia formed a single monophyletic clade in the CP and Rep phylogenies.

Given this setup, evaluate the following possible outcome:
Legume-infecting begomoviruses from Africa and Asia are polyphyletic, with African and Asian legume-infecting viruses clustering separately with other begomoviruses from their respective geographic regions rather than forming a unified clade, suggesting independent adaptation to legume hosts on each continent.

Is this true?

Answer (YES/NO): NO